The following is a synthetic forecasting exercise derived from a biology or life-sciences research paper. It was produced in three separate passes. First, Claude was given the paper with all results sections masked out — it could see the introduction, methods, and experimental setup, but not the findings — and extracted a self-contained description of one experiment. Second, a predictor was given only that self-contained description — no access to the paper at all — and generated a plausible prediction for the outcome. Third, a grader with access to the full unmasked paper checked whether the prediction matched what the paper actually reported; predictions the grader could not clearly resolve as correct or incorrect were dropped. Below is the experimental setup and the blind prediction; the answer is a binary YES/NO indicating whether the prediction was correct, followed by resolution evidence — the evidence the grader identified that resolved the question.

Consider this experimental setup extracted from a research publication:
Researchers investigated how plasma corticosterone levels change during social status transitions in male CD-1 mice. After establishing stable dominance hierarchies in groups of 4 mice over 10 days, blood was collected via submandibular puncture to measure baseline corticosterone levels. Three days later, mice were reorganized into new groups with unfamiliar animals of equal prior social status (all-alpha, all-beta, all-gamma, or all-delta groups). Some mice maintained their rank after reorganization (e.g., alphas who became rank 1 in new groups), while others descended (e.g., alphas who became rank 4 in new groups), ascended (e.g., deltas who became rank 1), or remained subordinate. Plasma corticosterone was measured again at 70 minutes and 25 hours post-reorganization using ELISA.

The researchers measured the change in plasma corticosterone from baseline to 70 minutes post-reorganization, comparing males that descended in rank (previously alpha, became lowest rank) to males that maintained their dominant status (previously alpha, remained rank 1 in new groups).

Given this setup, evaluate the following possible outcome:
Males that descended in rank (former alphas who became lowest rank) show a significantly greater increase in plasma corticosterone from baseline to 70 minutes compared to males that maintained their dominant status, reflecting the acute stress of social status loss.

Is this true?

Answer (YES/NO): NO